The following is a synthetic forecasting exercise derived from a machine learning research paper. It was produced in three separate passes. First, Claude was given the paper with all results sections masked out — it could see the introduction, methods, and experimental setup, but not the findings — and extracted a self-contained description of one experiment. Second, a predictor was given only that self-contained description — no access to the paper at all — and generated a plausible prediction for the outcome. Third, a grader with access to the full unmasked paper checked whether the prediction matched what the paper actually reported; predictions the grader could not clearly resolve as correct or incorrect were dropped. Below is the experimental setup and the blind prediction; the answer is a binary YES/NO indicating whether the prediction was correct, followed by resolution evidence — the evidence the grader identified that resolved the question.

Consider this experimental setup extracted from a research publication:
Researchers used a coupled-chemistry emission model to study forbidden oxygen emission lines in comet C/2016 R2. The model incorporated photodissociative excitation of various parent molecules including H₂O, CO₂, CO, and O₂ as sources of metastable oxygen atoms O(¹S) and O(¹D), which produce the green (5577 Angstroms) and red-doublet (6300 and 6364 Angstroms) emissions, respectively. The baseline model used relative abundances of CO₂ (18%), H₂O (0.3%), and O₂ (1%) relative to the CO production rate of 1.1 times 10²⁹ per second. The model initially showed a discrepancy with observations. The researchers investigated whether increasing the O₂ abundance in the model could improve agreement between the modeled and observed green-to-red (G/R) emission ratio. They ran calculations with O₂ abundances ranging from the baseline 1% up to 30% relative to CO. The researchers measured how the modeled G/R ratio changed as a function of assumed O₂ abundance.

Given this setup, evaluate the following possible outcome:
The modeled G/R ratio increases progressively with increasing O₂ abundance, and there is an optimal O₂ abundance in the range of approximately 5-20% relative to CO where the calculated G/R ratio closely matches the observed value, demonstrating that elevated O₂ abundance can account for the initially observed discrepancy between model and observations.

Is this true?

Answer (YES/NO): NO